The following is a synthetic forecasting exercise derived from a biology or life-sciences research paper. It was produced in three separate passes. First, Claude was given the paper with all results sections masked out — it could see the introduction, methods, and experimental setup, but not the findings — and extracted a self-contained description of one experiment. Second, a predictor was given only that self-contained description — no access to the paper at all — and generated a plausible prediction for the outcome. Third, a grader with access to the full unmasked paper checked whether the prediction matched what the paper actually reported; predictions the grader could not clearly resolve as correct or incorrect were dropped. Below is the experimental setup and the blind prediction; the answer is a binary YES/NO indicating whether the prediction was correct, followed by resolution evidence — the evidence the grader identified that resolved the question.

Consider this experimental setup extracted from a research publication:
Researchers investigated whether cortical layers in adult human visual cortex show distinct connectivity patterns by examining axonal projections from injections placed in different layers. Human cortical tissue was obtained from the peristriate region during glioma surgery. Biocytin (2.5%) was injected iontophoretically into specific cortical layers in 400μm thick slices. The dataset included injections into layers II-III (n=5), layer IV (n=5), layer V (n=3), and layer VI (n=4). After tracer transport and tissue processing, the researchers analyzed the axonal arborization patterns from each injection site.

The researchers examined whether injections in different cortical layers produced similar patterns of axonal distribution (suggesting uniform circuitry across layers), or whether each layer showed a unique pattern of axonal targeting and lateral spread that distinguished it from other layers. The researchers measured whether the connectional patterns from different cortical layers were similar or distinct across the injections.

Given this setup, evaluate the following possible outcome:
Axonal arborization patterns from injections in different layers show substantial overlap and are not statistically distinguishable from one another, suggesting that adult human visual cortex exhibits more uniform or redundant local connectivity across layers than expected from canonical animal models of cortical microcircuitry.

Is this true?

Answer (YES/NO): NO